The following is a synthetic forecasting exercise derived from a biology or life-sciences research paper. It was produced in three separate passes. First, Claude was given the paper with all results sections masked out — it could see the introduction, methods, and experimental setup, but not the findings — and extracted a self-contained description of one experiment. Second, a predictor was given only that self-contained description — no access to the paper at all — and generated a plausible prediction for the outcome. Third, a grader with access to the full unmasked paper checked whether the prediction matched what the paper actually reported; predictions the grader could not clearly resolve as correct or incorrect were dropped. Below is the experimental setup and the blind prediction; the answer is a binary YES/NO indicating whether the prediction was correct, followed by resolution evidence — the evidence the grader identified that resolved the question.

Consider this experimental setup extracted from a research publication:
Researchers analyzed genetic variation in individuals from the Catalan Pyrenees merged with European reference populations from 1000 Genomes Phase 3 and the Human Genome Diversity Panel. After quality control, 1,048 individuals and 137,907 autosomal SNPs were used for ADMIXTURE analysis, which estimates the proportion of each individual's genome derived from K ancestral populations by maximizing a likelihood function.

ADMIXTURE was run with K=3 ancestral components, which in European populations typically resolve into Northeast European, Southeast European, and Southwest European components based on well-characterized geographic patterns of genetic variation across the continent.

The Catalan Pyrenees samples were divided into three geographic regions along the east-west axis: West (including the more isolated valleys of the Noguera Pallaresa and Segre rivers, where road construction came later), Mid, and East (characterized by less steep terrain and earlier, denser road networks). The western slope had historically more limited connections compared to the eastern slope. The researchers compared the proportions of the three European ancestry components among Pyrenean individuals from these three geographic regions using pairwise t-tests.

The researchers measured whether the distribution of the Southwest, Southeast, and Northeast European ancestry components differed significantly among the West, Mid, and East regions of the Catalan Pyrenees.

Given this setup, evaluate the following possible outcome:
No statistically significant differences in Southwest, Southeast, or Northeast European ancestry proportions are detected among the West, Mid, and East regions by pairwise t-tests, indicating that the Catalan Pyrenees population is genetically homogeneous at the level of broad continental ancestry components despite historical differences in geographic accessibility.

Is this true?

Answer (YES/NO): NO